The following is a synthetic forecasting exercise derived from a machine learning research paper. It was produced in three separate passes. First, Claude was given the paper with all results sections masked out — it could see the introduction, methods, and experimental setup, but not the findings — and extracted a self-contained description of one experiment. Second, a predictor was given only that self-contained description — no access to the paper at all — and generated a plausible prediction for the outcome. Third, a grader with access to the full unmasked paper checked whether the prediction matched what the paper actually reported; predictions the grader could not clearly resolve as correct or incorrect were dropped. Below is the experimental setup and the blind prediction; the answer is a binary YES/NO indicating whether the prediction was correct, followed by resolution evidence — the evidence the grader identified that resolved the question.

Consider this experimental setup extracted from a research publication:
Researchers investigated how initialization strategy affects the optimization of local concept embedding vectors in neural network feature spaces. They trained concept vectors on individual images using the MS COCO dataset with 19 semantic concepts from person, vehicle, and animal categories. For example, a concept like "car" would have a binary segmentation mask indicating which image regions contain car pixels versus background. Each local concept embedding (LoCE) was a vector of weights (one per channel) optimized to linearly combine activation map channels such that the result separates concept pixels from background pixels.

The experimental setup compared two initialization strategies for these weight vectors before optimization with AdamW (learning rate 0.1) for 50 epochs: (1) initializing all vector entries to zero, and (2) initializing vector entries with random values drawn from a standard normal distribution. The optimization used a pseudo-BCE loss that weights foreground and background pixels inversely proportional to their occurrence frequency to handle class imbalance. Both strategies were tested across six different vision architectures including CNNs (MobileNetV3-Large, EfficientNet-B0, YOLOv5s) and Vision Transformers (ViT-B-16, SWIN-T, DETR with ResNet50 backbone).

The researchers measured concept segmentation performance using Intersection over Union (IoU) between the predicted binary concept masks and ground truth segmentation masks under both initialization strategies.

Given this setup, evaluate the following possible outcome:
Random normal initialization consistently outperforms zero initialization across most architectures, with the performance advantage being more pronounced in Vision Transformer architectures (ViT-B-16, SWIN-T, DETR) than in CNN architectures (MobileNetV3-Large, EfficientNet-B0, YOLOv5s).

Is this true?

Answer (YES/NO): NO